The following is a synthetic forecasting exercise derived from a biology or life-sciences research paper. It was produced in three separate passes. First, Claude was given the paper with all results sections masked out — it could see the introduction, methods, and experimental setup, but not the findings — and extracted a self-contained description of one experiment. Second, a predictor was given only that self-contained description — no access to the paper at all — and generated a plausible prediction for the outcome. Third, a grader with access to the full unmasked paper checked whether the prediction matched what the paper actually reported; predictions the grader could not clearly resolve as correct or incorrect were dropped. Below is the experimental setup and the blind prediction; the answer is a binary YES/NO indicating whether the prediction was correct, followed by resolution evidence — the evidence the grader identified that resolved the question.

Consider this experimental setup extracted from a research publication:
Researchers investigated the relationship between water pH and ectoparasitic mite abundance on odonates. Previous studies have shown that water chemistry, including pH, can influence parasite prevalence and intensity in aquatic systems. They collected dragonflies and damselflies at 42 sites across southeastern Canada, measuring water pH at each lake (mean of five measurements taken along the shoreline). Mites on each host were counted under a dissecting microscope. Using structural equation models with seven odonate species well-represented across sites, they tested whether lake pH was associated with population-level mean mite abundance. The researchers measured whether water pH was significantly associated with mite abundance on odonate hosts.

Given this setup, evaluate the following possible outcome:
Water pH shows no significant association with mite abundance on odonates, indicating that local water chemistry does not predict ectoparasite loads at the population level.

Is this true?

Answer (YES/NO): YES